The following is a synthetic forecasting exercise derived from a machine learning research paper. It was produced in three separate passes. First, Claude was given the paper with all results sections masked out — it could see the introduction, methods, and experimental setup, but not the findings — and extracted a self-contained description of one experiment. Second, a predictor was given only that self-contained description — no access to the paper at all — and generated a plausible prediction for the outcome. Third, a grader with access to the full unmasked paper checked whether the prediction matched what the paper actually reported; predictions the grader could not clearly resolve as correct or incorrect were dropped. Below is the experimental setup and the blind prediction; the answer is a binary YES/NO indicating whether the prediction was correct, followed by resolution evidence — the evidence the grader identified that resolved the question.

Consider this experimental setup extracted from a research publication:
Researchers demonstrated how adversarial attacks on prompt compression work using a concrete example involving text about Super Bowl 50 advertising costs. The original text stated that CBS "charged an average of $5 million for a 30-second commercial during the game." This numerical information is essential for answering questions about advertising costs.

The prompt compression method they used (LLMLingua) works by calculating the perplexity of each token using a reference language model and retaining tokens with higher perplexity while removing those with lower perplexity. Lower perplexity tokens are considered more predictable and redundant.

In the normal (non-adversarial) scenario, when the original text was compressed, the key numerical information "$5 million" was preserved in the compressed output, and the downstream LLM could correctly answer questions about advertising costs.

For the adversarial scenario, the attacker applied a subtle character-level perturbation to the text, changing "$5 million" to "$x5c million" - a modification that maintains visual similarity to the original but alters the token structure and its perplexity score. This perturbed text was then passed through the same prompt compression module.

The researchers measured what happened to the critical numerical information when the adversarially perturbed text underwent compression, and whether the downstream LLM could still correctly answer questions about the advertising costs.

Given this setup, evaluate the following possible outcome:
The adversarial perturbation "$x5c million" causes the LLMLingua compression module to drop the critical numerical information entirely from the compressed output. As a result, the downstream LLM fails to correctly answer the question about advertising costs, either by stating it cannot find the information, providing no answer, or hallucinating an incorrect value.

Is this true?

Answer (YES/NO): YES